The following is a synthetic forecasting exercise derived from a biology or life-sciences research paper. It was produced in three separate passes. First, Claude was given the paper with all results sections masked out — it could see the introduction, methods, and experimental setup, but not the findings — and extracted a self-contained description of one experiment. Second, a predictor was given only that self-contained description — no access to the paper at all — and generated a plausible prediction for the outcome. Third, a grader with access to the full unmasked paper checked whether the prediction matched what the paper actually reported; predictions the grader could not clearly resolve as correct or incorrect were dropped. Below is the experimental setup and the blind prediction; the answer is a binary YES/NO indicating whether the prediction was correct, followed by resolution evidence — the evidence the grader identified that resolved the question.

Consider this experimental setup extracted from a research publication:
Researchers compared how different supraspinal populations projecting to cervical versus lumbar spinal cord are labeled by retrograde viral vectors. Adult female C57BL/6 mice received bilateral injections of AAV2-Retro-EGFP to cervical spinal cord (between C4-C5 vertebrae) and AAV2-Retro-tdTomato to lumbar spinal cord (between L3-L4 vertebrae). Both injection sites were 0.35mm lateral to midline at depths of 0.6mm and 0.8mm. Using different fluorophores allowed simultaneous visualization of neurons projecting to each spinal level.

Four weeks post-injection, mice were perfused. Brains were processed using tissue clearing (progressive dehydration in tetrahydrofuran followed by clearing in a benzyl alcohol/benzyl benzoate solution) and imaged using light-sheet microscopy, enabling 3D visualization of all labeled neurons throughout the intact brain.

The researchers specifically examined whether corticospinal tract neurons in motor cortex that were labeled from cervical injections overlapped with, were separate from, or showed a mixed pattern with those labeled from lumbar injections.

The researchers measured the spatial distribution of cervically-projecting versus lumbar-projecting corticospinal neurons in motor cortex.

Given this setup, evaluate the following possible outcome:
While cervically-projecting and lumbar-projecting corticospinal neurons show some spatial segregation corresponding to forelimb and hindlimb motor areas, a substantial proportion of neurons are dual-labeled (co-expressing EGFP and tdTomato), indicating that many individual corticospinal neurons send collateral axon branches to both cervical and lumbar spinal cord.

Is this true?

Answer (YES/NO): NO